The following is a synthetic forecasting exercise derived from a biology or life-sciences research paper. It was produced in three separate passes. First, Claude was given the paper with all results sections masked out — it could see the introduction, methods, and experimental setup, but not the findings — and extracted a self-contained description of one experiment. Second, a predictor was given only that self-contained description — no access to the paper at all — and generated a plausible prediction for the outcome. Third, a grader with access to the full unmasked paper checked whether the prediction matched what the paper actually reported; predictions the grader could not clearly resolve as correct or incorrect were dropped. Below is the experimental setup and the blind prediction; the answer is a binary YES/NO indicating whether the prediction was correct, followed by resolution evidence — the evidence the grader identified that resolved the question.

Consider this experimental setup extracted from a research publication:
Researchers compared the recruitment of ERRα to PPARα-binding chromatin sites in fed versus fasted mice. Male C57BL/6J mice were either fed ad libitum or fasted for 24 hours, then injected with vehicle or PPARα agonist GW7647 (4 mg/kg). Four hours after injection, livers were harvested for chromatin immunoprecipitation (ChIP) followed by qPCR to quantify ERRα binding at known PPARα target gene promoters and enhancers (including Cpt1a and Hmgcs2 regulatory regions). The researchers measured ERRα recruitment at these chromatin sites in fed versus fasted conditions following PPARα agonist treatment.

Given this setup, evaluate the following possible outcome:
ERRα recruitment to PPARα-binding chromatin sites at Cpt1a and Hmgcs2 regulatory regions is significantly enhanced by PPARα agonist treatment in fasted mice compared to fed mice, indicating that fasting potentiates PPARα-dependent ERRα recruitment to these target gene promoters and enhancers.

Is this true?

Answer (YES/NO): NO